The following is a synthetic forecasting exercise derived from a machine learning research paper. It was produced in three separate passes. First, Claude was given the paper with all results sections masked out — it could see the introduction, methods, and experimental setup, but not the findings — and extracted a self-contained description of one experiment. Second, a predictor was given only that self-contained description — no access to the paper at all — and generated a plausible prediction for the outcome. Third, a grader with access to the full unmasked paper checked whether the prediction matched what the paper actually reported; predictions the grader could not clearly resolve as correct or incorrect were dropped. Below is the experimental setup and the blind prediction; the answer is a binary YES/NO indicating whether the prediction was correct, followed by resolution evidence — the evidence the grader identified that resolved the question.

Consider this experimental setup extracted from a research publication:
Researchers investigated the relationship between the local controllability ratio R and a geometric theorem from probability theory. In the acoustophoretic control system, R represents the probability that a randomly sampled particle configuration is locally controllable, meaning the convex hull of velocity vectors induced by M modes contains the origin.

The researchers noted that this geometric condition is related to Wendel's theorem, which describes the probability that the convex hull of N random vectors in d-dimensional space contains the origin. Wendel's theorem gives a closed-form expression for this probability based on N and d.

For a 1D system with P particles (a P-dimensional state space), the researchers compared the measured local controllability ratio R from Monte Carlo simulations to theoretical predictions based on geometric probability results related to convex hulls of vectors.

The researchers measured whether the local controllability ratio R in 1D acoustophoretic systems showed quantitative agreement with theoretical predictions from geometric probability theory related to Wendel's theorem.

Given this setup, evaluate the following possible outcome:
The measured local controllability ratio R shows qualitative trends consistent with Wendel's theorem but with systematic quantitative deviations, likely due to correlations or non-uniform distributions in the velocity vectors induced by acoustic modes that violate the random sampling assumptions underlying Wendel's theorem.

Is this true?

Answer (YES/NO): NO